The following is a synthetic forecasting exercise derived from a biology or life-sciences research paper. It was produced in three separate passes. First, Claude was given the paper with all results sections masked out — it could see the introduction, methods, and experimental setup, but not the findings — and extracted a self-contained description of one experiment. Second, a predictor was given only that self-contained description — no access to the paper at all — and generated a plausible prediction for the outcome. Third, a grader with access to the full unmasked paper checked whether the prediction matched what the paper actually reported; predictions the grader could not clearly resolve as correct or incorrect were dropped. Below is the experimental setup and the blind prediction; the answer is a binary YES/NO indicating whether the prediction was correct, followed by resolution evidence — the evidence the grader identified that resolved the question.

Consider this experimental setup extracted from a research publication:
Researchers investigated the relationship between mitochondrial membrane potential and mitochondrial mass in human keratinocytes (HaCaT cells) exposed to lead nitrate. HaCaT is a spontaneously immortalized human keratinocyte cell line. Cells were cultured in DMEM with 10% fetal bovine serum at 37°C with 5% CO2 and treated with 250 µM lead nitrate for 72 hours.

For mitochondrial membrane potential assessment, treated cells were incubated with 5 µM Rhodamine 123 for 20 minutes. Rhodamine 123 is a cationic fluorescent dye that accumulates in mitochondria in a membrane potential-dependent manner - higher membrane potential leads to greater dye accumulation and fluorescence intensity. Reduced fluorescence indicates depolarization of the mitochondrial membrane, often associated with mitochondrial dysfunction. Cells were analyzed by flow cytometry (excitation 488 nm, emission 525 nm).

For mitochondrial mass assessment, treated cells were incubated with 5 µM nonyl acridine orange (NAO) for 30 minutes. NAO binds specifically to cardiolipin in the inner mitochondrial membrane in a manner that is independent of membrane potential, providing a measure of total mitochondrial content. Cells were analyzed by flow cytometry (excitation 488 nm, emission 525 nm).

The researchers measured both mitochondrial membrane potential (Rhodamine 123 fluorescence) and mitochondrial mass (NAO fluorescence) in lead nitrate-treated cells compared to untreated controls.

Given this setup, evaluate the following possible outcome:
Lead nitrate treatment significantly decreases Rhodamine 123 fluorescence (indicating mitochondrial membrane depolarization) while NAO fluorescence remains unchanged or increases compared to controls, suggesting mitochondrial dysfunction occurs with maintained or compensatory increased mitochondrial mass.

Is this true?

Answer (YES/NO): NO